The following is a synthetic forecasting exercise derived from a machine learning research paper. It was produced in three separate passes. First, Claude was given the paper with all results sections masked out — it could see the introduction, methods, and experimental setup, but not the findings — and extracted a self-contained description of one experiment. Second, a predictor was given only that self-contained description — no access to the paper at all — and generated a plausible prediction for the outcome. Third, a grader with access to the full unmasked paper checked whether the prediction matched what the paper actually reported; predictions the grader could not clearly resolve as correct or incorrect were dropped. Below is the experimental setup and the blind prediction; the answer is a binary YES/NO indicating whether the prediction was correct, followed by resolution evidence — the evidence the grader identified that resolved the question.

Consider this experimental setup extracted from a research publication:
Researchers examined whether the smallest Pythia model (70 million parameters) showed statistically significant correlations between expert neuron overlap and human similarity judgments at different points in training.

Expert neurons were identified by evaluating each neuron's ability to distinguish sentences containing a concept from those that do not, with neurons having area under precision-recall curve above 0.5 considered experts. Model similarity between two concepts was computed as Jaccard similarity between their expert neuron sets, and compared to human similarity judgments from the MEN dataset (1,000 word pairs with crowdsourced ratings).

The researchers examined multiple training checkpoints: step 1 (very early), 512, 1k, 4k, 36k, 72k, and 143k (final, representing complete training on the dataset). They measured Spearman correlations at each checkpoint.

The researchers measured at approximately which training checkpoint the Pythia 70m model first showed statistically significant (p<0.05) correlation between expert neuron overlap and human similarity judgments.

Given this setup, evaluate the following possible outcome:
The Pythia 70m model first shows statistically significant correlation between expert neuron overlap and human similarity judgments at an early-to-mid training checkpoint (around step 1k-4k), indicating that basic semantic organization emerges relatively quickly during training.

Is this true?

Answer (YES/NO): NO